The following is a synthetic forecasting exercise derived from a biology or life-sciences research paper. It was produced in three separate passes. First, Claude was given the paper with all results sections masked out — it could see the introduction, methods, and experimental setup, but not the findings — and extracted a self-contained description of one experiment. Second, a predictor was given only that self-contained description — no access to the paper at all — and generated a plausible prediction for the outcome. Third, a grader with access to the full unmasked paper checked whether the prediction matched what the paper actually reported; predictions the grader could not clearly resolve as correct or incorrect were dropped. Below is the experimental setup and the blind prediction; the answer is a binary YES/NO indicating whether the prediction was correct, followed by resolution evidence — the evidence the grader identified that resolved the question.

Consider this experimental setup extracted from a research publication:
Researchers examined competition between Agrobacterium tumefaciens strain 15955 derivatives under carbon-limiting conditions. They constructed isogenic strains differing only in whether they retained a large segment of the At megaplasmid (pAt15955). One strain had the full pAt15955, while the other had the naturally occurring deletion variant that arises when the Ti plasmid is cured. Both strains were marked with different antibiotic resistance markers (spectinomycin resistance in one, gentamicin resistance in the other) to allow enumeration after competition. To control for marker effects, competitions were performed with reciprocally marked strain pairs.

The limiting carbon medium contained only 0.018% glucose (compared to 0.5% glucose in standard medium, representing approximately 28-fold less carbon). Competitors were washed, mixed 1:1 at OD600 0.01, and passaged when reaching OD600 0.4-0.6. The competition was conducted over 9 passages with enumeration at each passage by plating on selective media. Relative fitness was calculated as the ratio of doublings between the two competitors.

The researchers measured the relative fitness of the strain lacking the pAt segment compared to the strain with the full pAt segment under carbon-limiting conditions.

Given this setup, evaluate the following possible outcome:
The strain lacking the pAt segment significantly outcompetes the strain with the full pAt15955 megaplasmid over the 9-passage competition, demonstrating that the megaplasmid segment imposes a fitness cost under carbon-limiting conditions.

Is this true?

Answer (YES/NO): NO